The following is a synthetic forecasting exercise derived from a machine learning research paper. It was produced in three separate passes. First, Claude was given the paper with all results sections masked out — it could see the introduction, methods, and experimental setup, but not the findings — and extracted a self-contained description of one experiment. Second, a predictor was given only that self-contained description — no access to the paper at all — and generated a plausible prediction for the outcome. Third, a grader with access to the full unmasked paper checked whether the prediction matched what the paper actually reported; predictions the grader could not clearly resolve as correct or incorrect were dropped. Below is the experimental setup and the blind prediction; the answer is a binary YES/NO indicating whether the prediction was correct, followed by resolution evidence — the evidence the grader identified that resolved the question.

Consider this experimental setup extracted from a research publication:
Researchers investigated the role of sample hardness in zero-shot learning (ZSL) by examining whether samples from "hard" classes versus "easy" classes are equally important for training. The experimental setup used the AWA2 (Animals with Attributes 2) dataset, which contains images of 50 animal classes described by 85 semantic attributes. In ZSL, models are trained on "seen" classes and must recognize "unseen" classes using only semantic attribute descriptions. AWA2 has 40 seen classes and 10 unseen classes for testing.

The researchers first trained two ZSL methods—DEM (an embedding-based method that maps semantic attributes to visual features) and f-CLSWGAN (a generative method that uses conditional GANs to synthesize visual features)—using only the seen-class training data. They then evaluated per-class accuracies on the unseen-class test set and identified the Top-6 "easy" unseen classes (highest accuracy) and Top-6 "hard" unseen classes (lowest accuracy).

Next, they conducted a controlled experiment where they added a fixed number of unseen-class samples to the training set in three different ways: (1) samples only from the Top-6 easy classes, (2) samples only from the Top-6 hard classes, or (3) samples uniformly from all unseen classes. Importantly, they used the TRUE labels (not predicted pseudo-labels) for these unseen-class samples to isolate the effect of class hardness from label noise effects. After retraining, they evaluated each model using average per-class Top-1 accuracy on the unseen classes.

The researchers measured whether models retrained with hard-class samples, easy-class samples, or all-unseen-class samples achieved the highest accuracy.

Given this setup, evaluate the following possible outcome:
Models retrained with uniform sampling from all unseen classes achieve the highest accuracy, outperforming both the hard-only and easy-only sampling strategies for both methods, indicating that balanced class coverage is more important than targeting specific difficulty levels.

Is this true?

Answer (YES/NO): NO